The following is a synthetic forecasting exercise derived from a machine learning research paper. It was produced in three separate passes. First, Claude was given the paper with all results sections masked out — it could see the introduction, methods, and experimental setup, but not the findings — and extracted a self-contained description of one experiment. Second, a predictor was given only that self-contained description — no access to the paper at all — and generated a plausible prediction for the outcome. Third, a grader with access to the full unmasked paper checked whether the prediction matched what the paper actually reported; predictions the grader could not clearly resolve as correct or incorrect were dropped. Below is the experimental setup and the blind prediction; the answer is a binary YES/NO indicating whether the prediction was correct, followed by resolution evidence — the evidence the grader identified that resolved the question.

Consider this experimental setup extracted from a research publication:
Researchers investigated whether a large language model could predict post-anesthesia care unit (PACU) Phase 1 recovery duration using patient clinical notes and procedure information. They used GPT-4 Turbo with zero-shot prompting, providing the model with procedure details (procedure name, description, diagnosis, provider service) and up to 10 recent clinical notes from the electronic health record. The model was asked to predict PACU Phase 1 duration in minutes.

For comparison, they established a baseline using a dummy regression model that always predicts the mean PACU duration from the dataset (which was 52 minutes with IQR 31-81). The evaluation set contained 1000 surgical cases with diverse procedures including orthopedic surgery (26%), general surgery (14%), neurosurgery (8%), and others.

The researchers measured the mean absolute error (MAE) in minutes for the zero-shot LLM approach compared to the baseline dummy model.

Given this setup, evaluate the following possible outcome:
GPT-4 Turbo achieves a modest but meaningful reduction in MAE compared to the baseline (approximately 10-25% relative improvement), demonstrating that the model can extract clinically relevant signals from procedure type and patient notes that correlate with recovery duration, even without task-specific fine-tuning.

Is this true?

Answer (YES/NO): NO